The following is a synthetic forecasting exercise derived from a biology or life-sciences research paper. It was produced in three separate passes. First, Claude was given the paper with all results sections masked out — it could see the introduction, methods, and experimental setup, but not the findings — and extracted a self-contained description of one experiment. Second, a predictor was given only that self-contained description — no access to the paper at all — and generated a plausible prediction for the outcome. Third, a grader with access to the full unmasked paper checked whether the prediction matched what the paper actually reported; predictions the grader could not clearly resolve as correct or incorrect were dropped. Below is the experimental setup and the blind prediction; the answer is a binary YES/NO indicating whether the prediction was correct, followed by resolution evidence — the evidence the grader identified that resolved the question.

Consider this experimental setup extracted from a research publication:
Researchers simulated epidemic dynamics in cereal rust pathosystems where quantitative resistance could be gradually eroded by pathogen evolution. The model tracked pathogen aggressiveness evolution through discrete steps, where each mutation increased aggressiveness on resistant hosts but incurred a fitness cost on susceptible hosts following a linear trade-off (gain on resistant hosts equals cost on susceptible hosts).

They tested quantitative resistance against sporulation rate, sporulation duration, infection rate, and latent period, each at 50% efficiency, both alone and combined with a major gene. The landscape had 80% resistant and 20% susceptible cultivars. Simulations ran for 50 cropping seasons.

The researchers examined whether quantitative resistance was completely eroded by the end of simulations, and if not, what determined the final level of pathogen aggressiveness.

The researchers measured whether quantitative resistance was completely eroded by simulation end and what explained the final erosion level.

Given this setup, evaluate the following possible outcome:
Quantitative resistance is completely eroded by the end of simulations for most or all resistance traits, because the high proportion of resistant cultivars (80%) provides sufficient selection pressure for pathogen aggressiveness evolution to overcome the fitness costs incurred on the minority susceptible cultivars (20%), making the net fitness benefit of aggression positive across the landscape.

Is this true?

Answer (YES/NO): NO